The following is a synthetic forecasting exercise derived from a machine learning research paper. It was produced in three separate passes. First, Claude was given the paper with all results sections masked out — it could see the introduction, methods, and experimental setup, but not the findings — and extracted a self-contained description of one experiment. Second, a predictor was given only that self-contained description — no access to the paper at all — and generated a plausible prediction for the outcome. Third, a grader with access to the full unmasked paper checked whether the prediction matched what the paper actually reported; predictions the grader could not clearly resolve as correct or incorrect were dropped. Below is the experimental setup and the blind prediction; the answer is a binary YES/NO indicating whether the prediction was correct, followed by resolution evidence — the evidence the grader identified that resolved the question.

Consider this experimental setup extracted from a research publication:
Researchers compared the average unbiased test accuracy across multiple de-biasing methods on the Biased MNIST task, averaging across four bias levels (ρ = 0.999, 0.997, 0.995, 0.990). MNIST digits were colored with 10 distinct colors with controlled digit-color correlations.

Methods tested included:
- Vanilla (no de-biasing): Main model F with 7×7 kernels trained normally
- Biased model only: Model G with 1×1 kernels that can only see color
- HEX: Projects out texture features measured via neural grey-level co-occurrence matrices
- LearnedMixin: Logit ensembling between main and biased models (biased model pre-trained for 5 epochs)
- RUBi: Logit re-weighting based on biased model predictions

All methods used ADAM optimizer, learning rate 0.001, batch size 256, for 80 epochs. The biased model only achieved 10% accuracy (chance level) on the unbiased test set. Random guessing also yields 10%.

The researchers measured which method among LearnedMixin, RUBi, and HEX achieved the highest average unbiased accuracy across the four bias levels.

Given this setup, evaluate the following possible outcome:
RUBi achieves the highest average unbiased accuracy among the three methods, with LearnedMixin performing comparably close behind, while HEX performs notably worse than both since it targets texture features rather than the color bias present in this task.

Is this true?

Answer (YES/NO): YES